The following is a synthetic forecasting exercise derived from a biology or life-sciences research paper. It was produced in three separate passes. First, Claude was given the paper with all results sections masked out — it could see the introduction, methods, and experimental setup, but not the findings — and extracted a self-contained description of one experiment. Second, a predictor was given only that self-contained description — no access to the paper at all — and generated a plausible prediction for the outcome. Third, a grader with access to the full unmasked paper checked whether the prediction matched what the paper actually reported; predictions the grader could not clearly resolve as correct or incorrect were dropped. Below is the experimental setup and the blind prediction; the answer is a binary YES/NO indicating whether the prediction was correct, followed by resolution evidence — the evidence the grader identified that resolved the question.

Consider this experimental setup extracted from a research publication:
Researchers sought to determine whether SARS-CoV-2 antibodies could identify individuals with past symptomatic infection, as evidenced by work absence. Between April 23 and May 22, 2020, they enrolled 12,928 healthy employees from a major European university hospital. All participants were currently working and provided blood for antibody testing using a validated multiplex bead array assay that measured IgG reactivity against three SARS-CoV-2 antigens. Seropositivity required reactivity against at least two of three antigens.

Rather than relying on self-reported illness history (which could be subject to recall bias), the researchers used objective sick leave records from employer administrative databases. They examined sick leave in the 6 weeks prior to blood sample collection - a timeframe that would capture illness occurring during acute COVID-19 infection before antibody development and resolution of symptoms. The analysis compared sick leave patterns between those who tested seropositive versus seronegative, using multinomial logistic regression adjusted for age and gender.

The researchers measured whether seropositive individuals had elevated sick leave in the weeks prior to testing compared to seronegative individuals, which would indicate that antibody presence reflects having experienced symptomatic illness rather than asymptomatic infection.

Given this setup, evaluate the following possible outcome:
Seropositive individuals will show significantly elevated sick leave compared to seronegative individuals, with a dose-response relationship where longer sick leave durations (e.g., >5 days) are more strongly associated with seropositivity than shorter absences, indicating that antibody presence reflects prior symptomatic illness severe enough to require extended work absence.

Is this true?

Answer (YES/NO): YES